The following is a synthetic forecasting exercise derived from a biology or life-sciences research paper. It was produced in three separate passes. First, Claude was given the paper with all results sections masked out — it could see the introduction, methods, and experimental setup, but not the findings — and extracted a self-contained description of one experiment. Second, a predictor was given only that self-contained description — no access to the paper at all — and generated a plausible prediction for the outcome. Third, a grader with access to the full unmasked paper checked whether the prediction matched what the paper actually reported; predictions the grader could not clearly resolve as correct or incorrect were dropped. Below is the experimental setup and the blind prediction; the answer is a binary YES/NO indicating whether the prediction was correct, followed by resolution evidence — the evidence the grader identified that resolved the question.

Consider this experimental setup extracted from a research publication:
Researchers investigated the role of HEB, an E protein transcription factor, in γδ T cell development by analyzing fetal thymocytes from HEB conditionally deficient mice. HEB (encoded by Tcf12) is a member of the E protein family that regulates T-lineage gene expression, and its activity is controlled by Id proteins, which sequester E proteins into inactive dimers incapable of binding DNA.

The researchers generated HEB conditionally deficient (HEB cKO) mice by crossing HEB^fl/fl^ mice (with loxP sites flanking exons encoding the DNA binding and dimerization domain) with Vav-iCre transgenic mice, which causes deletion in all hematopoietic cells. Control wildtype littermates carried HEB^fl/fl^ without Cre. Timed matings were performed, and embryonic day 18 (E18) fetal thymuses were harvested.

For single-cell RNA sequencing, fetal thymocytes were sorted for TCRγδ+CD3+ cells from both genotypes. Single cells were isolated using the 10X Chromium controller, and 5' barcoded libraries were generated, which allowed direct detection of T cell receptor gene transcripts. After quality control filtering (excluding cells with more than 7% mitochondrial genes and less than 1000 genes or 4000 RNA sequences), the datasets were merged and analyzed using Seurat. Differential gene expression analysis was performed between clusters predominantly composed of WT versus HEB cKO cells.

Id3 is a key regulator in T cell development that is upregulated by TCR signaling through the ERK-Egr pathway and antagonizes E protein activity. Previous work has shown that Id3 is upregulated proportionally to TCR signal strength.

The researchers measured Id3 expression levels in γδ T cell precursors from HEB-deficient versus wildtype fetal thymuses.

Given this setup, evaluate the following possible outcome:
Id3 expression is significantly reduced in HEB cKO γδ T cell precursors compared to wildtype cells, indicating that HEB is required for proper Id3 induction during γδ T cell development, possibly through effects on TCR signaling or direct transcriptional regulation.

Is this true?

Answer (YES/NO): NO